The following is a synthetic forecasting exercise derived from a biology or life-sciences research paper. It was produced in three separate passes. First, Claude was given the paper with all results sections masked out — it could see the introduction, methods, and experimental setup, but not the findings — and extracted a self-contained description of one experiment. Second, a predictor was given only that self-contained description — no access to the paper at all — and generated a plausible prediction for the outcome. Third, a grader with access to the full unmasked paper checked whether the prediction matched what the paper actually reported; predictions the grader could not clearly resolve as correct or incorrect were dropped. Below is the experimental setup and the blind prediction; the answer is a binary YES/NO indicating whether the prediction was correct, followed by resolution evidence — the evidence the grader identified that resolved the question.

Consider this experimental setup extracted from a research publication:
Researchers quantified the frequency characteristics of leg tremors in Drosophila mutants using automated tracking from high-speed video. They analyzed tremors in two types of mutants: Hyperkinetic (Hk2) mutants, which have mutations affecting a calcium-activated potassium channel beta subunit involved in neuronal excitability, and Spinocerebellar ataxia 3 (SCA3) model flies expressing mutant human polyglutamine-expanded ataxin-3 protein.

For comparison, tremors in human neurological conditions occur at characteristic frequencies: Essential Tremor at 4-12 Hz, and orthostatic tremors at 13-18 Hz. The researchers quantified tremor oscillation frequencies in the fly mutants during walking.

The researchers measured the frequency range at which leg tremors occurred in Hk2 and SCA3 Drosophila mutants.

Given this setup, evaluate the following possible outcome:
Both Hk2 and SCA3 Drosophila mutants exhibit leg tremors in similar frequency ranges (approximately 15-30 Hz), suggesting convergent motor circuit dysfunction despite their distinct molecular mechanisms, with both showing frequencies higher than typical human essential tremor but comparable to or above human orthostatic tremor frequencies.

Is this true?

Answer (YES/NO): NO